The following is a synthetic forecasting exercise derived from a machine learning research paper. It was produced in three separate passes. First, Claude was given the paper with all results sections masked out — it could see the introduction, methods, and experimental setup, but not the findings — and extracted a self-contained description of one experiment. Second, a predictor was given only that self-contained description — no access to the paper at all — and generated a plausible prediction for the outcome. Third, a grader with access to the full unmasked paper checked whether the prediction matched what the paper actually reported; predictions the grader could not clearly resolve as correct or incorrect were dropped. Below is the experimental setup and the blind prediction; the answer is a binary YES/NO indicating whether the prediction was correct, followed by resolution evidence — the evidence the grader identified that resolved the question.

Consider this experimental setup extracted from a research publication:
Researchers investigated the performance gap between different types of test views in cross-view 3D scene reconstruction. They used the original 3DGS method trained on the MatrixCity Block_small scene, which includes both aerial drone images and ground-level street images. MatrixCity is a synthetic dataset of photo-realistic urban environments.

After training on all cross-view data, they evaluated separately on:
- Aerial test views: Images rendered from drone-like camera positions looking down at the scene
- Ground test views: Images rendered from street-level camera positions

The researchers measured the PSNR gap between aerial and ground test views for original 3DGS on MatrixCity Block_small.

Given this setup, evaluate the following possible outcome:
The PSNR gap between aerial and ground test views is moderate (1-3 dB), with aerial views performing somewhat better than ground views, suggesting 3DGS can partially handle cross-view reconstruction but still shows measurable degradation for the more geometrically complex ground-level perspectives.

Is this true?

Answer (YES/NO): NO